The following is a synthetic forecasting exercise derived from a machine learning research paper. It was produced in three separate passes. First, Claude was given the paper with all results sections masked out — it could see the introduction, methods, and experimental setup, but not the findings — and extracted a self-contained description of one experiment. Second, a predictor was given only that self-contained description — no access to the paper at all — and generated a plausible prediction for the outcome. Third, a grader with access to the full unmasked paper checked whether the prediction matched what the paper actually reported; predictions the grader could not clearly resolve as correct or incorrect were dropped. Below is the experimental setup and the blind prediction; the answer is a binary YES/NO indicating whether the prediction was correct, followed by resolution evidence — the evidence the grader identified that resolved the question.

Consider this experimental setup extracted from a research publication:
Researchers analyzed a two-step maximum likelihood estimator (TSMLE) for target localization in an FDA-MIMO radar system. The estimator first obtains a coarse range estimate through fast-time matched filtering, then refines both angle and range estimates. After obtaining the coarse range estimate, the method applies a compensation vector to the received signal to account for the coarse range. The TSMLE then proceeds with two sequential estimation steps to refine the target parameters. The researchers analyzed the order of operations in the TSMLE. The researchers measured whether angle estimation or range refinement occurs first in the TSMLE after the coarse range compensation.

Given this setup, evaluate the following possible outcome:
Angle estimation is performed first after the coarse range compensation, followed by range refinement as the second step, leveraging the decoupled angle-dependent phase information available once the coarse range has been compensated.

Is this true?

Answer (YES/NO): YES